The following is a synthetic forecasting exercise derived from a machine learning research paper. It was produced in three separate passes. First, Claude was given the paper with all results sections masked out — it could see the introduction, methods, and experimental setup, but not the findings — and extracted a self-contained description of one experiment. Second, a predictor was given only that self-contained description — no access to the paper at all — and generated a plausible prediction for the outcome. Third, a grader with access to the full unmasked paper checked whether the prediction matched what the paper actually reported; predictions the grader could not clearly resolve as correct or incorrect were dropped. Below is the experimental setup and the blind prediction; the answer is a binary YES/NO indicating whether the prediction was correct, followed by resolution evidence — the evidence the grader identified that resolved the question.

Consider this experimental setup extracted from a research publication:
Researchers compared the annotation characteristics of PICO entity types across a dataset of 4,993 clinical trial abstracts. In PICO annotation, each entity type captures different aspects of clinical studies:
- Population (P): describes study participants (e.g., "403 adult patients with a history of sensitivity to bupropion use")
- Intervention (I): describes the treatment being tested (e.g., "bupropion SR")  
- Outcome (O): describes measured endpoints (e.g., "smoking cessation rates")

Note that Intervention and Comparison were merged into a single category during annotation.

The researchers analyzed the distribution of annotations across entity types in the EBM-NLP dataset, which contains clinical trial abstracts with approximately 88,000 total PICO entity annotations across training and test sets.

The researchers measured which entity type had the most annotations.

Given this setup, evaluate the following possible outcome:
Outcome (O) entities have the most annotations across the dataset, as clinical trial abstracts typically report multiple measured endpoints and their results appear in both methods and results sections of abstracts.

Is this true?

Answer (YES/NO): YES